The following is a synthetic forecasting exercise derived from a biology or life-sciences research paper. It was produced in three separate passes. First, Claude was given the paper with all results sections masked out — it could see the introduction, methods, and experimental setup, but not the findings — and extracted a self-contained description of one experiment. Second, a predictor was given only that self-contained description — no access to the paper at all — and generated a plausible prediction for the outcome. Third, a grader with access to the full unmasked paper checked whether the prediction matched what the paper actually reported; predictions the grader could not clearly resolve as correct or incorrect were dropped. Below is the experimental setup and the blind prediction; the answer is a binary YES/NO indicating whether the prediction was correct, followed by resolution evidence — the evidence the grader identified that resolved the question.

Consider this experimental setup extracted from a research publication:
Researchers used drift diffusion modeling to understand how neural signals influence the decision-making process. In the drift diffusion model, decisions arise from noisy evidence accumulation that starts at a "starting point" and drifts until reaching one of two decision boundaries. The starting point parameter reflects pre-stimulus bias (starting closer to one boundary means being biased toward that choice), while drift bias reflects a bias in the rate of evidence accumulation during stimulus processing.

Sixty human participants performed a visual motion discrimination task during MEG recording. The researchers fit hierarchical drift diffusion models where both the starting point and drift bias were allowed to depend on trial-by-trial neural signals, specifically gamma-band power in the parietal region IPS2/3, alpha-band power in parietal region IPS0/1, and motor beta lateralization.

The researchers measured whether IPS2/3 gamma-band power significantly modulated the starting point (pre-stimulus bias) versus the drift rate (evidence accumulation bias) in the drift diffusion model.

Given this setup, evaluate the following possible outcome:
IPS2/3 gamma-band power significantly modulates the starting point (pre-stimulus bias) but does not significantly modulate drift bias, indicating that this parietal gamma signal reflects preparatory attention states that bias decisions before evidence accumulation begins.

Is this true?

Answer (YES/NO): NO